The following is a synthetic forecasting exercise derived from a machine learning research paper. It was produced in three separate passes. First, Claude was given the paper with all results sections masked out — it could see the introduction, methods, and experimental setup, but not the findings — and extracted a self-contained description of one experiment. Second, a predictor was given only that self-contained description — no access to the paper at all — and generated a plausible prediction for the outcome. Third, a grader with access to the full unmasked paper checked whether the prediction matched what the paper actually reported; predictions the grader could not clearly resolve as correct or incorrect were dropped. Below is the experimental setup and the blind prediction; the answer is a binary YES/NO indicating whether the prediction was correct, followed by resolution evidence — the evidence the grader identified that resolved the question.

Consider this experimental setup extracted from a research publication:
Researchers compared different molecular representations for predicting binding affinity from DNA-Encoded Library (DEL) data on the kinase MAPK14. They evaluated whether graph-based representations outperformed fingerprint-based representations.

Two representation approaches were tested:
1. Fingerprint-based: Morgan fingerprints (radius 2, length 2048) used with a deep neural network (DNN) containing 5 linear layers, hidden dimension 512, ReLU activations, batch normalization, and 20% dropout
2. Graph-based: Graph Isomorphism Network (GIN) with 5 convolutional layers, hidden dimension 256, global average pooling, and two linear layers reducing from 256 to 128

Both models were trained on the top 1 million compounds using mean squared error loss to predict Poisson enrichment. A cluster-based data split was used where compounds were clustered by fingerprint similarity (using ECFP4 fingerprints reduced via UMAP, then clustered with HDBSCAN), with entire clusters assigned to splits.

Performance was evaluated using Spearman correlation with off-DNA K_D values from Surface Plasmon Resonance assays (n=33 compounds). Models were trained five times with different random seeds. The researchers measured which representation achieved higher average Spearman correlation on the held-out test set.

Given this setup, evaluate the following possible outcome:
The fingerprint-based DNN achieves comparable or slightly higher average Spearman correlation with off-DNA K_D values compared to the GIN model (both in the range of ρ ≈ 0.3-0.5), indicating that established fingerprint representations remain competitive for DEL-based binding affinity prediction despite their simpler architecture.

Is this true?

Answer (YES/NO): NO